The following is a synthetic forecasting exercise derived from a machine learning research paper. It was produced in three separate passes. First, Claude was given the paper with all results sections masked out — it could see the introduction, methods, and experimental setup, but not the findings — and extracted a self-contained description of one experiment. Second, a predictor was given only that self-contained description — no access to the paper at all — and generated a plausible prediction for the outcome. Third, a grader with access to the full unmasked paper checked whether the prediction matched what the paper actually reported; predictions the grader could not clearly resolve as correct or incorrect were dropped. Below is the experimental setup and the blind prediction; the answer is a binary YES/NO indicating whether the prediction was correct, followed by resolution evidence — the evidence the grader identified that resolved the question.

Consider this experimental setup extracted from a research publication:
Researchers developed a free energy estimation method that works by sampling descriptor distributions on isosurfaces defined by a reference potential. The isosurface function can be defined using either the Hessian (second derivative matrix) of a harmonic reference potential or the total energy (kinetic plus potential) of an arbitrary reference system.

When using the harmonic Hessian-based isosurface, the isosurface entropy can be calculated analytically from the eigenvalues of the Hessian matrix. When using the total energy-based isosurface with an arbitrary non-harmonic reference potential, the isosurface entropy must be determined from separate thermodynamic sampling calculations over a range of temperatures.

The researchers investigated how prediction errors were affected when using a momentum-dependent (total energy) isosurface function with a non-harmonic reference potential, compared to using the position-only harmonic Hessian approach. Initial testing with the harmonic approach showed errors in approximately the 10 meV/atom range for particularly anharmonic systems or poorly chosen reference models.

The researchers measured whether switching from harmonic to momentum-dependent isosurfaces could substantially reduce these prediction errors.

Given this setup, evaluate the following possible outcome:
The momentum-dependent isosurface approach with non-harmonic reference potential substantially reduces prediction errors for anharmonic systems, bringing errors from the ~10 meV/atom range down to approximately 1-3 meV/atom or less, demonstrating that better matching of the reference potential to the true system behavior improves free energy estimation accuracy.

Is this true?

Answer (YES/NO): YES